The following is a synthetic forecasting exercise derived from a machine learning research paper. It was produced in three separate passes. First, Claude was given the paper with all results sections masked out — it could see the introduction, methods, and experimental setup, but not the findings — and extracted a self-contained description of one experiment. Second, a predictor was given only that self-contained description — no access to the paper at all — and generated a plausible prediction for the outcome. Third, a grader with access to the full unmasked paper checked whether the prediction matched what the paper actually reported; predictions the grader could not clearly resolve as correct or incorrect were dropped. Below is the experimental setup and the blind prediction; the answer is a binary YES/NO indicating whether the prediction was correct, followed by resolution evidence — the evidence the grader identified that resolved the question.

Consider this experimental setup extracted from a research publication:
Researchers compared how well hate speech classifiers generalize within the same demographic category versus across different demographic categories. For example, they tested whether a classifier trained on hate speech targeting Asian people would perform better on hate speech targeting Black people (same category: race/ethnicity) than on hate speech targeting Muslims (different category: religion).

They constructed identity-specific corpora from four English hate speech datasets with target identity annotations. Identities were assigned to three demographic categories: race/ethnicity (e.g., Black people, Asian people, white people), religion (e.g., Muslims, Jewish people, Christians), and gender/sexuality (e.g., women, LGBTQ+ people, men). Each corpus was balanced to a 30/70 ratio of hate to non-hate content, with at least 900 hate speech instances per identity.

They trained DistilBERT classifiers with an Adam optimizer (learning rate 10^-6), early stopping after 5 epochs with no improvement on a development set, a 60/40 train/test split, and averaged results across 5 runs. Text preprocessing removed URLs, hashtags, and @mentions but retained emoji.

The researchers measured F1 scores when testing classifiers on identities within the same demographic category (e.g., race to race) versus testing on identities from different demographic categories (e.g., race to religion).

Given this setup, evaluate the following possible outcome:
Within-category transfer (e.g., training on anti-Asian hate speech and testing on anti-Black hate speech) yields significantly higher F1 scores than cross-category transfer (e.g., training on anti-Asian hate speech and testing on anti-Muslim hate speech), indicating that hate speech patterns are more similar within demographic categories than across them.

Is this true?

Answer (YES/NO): YES